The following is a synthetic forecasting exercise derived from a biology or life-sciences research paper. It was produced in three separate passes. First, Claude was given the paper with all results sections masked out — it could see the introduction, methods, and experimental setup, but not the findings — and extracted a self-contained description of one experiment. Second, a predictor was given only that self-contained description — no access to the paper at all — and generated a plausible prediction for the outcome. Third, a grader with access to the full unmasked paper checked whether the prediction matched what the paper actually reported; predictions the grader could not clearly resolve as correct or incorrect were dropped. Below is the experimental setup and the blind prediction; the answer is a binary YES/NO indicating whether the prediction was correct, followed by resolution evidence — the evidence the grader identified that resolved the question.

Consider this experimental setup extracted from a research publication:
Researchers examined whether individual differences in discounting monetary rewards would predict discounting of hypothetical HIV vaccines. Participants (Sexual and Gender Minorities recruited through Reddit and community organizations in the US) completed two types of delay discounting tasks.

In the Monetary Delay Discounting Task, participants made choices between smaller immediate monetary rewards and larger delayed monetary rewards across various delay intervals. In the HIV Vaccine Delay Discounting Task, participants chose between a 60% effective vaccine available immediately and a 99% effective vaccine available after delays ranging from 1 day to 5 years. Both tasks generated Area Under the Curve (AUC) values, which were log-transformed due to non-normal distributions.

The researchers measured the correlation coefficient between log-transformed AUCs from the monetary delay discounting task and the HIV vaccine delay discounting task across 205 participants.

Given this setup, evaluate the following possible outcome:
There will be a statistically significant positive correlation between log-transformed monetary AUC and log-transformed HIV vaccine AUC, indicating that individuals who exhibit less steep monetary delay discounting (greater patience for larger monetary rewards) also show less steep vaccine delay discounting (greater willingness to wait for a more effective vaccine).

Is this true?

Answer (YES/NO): NO